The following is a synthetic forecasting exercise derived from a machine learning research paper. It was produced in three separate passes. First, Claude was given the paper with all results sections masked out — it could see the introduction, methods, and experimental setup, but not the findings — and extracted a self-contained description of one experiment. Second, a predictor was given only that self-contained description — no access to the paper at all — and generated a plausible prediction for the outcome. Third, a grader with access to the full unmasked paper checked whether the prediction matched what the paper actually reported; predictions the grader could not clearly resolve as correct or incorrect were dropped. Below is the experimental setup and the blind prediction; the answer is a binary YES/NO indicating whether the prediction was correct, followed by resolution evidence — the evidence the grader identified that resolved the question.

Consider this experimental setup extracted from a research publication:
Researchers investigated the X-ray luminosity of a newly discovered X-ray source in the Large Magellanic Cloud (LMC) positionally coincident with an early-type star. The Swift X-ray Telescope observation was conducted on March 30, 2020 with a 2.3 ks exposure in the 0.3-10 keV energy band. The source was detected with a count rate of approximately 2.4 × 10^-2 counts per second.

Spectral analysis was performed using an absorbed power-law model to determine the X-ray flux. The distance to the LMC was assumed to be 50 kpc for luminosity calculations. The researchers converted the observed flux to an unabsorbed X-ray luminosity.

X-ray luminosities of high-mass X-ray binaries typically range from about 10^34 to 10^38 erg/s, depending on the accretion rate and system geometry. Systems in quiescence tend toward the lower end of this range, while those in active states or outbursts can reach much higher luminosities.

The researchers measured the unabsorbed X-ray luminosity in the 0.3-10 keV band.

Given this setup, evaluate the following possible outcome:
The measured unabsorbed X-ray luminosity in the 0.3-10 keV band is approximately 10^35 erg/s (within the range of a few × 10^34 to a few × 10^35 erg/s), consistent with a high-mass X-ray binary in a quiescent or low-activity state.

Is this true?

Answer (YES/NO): NO